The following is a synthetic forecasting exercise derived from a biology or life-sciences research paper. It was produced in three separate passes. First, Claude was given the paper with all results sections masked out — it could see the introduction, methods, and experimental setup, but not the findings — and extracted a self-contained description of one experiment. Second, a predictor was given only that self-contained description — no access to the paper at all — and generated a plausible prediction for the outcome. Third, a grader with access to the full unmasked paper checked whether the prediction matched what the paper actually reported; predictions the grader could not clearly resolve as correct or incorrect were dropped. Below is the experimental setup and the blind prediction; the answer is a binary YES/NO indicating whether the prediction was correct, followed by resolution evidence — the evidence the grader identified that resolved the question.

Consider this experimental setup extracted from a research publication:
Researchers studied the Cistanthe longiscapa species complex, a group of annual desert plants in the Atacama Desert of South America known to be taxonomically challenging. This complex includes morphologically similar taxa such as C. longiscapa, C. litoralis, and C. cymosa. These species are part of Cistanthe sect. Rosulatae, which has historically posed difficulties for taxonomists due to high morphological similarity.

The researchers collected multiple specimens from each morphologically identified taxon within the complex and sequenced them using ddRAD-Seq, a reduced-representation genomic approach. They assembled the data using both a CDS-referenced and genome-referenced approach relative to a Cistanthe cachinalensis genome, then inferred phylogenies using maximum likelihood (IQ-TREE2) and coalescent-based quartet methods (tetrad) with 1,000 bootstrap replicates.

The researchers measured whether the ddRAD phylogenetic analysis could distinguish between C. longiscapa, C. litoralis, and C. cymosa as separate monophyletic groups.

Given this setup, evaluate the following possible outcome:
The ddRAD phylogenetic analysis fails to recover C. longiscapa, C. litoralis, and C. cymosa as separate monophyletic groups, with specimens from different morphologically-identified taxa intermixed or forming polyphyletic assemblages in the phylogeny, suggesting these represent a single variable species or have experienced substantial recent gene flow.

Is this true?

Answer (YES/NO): YES